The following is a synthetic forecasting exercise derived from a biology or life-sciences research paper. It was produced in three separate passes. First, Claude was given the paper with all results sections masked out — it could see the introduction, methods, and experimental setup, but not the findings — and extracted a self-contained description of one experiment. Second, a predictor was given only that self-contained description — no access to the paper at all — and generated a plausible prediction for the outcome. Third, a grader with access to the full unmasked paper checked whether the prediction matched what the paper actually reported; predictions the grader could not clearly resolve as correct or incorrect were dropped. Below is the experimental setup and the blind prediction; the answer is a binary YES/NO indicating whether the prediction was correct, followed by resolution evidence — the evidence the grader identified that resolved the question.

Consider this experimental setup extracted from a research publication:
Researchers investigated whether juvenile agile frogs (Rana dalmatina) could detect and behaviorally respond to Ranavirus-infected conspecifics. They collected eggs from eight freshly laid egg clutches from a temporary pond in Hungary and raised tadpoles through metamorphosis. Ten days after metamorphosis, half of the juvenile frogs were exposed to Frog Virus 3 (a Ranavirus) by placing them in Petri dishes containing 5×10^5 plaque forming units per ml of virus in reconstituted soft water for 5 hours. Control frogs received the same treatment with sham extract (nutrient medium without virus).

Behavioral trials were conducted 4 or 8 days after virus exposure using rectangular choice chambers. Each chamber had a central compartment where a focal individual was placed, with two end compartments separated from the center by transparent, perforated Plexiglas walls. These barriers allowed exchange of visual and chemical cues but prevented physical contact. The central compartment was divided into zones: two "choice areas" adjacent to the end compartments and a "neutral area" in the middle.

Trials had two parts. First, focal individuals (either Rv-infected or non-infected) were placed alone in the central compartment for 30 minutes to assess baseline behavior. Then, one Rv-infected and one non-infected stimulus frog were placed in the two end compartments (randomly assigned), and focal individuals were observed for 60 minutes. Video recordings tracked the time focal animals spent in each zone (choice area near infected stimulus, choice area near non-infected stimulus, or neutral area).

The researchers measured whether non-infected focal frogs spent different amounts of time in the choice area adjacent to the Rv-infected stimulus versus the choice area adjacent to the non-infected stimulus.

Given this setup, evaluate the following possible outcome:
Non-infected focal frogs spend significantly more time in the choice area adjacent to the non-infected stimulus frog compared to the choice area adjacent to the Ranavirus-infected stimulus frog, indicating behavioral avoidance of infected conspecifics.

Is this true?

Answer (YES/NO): YES